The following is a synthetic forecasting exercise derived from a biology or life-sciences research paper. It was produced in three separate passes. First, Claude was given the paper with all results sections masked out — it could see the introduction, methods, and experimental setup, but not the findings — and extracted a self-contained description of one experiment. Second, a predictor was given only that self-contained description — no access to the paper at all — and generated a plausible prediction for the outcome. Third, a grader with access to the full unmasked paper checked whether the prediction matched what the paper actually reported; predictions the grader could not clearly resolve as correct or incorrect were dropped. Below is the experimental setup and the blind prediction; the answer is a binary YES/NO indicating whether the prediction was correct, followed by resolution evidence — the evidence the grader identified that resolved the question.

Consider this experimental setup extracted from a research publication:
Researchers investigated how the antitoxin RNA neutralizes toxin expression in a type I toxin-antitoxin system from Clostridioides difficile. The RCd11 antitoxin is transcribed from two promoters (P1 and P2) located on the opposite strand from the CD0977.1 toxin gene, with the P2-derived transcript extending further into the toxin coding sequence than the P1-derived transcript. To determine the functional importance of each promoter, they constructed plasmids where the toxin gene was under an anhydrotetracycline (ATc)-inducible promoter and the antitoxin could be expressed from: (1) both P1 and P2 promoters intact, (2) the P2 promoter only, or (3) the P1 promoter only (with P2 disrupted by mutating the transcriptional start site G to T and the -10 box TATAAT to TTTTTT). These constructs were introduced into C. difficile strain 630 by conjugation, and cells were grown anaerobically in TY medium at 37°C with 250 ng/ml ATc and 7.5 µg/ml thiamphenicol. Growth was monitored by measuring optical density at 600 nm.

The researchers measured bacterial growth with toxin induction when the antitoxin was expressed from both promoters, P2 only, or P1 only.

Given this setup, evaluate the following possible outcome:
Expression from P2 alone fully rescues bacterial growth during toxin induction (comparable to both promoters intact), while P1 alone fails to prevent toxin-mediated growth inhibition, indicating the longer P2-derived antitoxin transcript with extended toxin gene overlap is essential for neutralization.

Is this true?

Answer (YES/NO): NO